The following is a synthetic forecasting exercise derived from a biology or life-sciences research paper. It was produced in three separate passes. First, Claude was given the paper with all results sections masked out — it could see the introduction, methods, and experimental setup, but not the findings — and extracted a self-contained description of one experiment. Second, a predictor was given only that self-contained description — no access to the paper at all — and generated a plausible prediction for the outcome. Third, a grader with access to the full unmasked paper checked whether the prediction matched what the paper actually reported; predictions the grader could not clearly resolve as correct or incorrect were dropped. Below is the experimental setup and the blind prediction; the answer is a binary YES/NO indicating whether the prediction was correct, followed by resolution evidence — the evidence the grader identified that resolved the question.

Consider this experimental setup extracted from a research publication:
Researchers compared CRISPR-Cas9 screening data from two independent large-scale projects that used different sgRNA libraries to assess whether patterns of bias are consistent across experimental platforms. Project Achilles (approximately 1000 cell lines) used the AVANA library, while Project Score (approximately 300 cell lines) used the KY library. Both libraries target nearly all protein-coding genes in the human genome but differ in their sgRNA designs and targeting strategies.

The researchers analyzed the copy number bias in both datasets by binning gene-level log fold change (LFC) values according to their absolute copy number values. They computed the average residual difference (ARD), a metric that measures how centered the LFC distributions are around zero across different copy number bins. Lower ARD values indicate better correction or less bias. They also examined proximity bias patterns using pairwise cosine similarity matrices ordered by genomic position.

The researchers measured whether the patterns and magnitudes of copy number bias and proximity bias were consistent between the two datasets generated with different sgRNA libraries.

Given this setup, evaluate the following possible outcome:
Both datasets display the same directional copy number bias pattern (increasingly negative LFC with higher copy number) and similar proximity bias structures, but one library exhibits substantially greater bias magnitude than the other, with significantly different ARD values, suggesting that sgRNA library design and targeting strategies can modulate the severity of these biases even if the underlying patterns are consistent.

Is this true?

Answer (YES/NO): NO